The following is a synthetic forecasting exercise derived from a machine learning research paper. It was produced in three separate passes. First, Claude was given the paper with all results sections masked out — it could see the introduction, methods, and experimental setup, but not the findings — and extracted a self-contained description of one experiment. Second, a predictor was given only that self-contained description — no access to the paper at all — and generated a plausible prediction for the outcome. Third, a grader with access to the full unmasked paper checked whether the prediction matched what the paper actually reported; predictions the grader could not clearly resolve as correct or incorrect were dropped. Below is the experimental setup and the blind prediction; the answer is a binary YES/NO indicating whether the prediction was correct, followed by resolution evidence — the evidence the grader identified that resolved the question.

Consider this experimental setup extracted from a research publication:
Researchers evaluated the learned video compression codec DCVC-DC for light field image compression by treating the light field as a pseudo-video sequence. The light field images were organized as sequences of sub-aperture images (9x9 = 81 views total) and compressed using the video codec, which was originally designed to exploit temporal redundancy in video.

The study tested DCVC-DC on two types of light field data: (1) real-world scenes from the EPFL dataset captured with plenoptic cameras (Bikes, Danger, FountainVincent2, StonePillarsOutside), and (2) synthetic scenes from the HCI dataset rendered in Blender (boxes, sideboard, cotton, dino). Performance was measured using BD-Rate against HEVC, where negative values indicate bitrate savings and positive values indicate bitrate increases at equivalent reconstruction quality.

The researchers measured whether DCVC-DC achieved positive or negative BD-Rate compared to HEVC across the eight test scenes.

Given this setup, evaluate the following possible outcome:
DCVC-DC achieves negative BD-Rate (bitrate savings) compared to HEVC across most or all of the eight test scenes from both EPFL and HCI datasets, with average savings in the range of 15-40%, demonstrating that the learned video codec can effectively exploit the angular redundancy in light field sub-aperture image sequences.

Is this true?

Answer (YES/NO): NO